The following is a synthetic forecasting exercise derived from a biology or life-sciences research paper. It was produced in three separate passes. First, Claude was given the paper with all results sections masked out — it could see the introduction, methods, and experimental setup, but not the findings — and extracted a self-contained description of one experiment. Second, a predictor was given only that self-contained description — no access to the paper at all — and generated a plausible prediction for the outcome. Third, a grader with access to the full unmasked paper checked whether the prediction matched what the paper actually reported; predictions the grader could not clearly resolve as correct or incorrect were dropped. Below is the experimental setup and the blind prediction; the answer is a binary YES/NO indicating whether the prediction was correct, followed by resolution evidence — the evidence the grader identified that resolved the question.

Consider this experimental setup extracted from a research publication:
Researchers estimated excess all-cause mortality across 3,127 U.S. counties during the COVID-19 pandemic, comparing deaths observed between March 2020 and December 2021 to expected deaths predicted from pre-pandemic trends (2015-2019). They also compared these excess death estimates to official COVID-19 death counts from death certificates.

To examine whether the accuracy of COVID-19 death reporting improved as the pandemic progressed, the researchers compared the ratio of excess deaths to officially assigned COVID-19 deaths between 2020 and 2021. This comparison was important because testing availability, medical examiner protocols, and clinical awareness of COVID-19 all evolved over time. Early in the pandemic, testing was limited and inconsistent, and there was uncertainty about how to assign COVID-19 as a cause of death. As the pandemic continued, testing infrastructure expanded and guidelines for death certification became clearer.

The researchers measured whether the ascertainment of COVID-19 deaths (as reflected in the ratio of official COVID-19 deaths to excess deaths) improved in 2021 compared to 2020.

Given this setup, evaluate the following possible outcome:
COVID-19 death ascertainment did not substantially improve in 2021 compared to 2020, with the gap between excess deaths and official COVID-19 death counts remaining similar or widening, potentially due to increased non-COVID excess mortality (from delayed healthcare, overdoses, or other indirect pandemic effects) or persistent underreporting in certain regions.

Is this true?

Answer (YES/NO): NO